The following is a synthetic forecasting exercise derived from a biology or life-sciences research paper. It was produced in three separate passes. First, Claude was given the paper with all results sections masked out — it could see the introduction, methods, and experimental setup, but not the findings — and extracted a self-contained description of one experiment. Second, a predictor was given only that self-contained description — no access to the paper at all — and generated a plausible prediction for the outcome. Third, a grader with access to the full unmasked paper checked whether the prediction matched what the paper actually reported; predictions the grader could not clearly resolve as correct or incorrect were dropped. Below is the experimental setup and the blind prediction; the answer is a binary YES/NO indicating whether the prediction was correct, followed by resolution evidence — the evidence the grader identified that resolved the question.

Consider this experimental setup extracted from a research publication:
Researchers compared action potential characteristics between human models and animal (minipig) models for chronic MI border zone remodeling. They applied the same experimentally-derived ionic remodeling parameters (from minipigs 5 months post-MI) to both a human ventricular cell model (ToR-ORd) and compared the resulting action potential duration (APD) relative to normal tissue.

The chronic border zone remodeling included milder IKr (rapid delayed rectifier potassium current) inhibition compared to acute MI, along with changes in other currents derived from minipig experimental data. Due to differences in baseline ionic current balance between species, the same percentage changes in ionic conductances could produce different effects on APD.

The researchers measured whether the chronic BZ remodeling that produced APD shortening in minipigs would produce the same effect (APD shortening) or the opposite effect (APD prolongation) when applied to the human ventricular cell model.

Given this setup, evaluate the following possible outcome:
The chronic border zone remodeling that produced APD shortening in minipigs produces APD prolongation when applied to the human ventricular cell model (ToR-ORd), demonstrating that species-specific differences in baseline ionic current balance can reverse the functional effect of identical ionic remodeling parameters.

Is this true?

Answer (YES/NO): YES